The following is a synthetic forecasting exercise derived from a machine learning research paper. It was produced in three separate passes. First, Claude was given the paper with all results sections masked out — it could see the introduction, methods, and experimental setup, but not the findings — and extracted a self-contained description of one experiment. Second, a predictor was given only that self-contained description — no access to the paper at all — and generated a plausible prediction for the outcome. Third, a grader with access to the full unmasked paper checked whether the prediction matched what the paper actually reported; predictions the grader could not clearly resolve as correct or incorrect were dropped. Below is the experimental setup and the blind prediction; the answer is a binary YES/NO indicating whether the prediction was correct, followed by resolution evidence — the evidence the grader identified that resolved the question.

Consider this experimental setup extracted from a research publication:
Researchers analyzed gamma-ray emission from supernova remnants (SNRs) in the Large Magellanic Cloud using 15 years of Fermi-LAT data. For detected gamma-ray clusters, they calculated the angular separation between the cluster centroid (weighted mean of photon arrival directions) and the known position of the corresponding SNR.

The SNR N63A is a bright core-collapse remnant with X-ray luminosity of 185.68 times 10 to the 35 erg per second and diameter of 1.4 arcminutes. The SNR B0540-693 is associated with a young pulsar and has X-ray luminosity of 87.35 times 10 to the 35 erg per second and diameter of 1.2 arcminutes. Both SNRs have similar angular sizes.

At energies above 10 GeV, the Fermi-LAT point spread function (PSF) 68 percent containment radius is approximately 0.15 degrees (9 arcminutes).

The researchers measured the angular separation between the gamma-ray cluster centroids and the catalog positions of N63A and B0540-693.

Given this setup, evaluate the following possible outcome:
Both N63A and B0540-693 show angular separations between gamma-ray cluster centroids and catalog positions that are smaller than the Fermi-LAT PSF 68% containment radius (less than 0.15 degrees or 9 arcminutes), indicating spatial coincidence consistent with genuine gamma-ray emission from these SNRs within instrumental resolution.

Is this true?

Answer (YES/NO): YES